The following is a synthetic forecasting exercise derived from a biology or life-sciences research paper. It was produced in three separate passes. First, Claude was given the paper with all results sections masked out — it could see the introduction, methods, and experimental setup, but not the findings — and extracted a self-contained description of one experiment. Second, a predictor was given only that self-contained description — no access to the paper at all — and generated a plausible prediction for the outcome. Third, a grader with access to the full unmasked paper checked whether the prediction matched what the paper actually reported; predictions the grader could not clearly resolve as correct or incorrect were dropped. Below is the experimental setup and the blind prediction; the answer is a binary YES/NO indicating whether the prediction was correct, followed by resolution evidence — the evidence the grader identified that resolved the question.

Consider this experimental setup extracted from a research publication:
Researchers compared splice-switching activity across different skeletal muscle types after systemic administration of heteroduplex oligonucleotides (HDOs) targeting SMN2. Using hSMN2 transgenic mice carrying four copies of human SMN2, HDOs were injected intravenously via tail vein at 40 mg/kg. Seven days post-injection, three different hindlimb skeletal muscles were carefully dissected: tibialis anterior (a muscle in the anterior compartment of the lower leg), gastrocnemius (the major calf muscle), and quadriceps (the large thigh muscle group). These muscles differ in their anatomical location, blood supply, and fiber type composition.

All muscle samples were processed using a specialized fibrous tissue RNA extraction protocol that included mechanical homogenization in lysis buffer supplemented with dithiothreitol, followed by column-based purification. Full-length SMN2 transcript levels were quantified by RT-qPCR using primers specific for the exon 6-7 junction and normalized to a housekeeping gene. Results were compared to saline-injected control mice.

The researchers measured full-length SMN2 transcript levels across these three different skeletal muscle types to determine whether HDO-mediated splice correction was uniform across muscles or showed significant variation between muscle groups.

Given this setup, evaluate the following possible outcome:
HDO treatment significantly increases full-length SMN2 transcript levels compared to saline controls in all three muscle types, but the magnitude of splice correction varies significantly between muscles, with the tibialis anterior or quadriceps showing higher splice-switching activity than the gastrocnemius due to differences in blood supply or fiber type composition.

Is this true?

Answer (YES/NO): NO